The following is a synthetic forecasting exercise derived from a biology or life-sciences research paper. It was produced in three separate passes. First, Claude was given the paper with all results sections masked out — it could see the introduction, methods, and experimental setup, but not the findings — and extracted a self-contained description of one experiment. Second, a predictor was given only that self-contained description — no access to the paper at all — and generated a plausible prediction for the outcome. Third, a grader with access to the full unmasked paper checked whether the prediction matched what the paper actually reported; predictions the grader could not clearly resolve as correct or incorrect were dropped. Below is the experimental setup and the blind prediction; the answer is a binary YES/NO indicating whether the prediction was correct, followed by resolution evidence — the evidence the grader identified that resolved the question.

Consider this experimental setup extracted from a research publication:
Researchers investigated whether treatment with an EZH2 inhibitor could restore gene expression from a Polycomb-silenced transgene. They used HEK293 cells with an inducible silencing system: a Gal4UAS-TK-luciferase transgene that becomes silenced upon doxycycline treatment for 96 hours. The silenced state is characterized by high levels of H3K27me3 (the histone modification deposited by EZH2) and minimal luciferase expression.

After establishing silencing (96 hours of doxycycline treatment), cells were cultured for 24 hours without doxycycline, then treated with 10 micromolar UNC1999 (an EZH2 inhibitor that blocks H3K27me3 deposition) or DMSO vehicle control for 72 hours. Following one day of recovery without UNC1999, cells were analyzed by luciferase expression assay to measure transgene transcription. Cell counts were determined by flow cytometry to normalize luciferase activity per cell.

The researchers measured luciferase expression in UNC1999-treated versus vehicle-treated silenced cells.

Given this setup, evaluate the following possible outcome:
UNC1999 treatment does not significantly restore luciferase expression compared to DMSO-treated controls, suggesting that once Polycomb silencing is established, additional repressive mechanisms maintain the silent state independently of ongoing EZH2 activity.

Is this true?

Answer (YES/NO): YES